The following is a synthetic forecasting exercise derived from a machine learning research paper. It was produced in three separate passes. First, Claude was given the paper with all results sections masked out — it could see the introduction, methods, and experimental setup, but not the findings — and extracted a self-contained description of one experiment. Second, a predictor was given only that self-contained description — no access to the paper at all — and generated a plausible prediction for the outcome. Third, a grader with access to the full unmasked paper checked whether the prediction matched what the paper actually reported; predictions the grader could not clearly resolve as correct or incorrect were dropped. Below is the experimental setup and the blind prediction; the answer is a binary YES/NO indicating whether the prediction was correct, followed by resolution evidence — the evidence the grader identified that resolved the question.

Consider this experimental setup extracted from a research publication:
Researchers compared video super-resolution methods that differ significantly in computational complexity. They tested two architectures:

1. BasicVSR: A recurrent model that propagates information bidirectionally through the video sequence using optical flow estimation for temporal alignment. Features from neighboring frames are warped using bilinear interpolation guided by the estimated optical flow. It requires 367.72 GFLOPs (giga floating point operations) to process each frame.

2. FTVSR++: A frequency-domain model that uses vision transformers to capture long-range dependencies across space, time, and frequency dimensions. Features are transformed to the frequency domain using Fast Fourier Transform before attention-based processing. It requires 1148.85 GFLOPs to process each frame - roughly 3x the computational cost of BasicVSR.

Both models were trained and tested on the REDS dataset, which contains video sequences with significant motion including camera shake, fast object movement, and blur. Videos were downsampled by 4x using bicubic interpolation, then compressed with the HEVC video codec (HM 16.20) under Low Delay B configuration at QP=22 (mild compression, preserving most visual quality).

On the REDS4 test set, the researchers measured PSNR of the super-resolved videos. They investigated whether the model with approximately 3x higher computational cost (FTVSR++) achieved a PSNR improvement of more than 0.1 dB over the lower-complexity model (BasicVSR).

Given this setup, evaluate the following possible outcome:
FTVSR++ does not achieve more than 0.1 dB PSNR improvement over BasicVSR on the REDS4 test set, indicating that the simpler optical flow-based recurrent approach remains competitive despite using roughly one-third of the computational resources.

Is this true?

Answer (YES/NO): NO